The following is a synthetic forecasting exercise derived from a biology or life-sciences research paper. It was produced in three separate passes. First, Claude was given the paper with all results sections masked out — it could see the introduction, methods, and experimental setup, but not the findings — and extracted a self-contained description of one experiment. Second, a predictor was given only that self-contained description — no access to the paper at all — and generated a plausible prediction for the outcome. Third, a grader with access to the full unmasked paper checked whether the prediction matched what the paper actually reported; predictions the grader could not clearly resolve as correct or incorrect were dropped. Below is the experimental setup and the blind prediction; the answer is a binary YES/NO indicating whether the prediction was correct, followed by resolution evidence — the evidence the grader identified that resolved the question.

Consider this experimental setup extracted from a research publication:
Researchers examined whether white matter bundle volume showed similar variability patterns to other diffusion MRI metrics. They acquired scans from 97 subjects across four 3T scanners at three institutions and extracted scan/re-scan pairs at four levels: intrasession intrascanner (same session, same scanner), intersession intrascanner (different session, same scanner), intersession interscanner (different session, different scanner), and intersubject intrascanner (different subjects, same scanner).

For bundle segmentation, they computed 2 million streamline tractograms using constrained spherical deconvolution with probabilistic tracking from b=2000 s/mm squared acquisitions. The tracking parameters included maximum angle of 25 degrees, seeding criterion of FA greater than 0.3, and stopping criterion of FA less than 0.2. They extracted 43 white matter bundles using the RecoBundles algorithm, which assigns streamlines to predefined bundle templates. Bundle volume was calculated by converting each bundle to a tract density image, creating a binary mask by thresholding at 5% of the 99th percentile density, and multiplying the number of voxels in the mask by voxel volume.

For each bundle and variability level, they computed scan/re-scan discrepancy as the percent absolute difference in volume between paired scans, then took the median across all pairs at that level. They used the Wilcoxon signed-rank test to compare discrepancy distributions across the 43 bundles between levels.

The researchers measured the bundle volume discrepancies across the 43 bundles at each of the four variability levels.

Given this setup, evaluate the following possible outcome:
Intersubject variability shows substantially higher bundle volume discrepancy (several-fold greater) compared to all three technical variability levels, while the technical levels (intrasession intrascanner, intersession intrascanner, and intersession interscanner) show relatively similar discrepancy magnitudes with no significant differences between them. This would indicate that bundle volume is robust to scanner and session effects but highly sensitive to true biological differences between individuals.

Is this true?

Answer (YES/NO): NO